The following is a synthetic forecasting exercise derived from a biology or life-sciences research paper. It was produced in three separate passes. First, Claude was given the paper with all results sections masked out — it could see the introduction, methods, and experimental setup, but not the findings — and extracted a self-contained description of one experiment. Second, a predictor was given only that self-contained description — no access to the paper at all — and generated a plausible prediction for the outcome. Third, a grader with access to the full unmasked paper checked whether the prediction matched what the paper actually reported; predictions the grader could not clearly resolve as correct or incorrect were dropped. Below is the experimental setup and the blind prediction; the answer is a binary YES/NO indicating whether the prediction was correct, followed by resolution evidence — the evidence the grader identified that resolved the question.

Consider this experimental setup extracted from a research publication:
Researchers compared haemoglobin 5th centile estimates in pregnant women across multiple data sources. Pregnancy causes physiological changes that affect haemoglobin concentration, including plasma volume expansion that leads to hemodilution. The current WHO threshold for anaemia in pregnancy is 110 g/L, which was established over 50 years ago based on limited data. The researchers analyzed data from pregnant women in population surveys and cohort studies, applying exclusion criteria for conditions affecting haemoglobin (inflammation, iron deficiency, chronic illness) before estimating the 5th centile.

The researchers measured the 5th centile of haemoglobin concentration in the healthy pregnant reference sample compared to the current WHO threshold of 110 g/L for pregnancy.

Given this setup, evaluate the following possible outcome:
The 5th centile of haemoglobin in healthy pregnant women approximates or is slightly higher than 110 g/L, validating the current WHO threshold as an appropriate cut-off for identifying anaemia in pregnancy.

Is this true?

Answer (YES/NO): NO